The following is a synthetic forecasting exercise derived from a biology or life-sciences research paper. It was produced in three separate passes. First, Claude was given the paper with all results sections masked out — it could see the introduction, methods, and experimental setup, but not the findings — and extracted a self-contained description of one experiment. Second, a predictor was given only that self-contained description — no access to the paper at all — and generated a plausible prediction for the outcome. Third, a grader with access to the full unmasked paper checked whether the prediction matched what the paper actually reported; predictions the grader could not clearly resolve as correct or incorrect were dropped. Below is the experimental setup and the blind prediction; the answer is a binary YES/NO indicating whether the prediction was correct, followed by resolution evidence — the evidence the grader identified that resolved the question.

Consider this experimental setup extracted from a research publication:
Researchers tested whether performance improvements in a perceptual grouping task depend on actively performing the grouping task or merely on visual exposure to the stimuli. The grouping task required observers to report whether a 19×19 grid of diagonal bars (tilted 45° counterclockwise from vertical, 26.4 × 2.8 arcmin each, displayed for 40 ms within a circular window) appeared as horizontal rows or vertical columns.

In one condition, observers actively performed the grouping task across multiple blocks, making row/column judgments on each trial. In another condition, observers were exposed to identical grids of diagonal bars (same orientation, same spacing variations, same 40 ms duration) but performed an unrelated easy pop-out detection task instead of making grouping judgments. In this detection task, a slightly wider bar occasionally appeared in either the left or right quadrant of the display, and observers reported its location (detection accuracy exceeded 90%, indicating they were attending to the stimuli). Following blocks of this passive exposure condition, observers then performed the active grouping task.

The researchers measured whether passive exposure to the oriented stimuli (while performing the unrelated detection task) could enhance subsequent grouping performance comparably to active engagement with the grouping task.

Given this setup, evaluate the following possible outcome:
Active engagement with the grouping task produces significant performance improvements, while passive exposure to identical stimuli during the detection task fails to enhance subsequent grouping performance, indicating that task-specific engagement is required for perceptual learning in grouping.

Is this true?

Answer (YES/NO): NO